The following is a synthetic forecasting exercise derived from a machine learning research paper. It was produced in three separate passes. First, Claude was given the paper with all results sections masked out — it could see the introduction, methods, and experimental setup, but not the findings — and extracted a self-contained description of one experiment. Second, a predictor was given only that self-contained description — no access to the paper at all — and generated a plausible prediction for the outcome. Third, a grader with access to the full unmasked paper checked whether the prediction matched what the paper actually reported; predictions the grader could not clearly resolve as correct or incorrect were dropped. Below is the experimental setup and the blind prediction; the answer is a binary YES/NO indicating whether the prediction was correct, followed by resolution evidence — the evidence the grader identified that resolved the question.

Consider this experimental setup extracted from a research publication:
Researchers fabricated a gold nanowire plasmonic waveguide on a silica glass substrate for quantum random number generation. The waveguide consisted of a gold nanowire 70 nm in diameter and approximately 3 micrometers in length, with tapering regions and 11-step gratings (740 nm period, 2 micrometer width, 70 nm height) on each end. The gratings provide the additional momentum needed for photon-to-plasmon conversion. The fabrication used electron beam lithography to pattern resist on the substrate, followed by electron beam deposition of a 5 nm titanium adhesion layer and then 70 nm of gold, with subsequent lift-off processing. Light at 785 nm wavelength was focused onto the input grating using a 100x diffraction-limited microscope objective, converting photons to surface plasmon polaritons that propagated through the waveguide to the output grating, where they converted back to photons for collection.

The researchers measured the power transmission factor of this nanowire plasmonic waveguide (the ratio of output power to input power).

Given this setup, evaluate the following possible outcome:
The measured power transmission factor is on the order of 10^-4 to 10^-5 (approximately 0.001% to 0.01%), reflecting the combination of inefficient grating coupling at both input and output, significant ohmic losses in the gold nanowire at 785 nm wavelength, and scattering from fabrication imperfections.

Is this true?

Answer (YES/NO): YES